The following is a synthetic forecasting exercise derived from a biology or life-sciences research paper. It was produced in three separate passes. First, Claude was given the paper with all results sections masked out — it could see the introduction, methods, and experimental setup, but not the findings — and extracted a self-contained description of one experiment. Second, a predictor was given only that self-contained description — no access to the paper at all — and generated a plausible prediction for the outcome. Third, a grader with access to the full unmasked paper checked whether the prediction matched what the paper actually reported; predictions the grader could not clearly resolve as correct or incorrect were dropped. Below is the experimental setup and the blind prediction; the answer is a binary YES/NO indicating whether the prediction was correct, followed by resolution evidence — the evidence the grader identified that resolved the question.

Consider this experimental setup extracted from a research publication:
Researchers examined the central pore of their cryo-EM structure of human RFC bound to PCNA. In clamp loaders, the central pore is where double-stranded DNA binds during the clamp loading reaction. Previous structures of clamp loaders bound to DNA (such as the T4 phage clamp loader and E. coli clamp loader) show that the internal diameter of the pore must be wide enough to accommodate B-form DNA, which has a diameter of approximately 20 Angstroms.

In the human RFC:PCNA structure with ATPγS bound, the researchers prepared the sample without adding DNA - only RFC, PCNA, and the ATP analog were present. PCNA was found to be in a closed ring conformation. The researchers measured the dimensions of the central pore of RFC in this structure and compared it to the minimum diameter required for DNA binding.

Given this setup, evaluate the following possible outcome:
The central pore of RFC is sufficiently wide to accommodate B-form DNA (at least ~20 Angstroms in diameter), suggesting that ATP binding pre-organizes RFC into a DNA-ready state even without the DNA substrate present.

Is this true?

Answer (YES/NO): NO